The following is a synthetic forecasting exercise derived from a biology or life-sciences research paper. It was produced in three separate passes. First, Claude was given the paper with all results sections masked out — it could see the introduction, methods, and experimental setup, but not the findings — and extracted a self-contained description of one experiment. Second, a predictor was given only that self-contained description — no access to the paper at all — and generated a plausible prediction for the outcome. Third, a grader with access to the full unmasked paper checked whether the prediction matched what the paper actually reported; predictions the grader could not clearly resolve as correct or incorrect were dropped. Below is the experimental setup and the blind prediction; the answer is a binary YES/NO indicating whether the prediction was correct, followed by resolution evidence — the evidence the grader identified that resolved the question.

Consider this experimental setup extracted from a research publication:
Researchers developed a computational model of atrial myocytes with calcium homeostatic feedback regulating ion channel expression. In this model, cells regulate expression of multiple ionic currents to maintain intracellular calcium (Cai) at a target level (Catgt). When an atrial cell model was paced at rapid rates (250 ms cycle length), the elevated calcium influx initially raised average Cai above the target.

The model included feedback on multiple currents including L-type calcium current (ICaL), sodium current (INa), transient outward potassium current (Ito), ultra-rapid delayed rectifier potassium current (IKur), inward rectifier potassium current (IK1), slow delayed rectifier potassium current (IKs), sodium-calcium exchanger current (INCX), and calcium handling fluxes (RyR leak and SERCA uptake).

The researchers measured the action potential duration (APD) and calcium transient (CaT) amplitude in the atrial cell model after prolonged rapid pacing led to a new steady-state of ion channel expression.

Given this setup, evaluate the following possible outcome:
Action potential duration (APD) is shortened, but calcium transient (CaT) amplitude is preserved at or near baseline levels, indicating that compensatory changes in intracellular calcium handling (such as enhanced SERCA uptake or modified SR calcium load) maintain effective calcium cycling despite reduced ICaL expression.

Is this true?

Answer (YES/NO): NO